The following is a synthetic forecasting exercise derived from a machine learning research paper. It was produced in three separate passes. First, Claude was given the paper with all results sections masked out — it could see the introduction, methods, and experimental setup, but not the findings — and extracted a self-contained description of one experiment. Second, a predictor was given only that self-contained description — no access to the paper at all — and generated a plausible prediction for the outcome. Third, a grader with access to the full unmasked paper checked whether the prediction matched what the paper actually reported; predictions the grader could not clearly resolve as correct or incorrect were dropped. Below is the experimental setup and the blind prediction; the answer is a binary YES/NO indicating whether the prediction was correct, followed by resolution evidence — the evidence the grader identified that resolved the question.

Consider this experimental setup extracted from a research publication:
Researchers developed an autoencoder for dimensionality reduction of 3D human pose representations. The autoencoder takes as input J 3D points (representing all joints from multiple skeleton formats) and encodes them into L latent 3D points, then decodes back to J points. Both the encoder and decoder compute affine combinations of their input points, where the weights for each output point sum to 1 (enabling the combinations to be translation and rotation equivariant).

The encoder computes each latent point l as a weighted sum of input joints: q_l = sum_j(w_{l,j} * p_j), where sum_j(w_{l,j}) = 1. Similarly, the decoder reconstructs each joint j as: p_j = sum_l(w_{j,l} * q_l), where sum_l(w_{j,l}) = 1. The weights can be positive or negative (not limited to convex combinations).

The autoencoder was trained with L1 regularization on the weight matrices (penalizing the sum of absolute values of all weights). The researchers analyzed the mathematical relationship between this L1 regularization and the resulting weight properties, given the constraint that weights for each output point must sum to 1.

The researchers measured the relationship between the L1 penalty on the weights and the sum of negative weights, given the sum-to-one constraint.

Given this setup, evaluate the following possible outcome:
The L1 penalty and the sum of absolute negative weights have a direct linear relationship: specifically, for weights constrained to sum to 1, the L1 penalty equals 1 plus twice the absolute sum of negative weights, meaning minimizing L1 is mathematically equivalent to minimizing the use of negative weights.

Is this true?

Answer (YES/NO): YES